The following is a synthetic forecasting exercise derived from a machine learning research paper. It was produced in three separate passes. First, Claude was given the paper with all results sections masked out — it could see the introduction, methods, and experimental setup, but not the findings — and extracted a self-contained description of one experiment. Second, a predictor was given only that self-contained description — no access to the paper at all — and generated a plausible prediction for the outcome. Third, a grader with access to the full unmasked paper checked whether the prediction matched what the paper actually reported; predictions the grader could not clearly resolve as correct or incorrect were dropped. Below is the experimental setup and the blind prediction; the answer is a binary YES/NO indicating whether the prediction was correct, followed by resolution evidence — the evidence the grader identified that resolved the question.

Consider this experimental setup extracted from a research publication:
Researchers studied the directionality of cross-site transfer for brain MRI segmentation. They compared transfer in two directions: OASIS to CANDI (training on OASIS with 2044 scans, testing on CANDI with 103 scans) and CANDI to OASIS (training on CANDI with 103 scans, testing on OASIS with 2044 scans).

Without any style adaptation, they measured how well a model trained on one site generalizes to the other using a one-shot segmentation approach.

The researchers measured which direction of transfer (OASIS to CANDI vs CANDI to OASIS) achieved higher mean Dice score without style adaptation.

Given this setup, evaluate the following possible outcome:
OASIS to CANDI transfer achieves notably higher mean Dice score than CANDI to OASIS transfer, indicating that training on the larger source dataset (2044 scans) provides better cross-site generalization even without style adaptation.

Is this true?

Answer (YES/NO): YES